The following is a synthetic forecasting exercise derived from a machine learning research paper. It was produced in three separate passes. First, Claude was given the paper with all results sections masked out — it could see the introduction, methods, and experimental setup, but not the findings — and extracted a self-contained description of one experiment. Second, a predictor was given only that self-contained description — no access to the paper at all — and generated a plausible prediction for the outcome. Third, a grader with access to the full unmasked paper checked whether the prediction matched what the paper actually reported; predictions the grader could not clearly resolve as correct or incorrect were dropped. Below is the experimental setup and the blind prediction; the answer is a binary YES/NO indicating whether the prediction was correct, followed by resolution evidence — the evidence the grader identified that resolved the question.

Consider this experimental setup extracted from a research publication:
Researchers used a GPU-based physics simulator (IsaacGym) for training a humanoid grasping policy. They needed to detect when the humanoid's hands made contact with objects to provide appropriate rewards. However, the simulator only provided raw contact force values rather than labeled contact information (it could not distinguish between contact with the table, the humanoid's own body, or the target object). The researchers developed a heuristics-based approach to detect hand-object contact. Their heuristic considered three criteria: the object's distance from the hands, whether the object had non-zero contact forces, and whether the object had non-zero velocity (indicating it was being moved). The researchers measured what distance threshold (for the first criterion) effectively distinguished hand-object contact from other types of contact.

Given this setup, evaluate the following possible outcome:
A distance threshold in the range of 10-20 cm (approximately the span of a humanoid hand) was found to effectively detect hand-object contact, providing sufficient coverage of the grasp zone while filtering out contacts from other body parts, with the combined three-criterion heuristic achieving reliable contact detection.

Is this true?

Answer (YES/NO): YES